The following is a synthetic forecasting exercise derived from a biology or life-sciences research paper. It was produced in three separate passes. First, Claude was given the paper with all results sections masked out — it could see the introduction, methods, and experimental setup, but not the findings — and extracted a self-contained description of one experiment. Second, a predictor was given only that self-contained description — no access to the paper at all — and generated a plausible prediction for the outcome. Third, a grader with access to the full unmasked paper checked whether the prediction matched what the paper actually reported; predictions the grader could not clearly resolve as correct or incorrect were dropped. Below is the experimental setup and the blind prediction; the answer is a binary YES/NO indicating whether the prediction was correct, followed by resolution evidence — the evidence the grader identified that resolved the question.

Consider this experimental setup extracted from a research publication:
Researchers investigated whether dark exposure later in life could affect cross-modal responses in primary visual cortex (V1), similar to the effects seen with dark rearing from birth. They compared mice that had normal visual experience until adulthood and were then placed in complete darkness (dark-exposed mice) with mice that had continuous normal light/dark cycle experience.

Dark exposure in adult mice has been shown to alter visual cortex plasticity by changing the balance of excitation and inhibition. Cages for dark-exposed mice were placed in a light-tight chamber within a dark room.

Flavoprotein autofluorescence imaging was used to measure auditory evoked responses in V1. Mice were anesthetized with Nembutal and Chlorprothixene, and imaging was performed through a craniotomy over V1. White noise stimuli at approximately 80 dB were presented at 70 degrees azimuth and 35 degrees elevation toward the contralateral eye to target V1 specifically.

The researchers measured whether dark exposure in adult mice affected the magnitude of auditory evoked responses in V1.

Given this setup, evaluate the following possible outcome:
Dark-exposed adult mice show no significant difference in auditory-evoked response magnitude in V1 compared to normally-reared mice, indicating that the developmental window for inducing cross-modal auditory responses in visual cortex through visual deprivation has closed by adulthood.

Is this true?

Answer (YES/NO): NO